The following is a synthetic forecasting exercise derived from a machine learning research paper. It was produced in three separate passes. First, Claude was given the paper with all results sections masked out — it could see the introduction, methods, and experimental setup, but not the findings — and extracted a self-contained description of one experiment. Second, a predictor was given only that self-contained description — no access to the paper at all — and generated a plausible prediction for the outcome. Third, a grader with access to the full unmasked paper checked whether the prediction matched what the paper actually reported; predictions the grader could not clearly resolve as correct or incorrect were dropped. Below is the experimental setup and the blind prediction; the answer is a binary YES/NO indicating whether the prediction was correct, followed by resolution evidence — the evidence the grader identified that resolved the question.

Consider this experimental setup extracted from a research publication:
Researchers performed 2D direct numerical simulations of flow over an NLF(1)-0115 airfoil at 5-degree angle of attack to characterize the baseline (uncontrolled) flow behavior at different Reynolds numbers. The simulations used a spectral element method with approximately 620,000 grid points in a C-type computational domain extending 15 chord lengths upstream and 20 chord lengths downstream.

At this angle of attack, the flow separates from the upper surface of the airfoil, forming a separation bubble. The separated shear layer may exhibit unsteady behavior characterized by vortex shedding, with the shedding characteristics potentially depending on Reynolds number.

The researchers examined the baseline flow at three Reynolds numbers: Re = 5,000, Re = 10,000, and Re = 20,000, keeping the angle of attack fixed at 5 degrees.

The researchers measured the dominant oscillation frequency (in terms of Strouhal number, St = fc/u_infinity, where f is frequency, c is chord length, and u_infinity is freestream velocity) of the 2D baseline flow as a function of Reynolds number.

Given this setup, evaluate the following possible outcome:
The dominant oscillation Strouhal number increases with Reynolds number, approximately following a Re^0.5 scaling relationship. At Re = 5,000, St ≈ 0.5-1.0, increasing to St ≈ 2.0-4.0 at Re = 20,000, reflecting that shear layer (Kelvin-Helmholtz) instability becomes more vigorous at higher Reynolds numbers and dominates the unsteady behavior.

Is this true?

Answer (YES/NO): NO